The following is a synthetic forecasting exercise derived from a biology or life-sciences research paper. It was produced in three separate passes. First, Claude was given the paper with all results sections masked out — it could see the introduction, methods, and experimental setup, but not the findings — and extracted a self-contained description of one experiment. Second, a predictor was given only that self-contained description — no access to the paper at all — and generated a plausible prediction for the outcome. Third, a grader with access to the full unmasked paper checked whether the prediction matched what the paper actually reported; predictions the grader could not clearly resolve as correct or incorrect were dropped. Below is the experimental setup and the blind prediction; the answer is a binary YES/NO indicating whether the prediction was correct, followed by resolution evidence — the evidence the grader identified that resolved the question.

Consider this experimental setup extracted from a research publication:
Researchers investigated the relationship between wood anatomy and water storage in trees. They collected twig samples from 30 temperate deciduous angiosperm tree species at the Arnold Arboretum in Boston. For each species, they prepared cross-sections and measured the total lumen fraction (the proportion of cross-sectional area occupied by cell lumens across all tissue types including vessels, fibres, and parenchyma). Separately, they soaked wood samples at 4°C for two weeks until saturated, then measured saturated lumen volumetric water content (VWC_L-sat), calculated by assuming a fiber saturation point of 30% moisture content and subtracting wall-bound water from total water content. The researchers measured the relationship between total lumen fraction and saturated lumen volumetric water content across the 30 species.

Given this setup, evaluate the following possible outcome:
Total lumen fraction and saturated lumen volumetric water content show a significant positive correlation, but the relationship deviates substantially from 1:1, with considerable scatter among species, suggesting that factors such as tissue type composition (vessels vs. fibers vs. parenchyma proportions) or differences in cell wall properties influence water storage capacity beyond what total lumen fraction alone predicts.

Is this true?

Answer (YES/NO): NO